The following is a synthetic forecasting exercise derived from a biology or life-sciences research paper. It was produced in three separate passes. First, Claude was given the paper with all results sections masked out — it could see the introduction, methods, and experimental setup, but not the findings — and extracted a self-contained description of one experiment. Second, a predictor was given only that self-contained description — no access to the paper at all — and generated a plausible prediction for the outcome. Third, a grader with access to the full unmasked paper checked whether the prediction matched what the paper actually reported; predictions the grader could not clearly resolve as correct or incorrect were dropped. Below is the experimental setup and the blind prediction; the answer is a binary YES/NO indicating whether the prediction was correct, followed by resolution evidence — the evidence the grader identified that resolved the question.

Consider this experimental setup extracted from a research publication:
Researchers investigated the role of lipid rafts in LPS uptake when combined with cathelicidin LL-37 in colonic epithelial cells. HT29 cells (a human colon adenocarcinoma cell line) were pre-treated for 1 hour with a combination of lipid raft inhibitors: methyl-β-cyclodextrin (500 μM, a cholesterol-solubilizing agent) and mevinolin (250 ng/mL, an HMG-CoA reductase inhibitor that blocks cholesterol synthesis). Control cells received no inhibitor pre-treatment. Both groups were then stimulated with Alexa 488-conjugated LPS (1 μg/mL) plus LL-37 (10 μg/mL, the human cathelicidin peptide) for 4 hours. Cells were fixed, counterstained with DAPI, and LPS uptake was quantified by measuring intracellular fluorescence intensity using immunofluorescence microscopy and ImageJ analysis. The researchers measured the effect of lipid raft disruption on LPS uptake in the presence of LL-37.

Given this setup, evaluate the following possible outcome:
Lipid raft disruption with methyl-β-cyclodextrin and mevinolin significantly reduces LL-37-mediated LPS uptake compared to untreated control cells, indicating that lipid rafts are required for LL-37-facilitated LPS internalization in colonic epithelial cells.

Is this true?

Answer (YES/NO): YES